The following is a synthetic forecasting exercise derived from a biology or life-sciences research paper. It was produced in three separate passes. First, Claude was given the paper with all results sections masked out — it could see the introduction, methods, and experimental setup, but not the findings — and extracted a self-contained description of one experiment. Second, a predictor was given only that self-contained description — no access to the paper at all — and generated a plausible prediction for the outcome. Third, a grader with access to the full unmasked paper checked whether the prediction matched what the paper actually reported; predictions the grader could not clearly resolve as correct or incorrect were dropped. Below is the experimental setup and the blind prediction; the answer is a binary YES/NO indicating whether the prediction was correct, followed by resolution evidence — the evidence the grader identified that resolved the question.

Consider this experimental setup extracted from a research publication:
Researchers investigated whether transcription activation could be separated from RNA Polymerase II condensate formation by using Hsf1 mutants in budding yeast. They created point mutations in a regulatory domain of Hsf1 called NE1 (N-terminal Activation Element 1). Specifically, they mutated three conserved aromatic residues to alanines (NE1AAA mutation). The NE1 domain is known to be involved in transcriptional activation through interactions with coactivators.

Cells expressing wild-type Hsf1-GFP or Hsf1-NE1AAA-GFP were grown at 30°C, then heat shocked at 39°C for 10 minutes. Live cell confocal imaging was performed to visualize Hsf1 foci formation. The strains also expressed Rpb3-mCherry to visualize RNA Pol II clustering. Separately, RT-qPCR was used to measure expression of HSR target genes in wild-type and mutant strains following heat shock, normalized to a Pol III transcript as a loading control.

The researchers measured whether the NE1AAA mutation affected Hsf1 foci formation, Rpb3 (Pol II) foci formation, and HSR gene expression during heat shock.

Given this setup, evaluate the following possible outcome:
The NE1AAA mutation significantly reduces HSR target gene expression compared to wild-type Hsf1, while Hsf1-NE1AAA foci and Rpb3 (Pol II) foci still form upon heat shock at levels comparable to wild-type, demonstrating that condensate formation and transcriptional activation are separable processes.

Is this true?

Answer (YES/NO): NO